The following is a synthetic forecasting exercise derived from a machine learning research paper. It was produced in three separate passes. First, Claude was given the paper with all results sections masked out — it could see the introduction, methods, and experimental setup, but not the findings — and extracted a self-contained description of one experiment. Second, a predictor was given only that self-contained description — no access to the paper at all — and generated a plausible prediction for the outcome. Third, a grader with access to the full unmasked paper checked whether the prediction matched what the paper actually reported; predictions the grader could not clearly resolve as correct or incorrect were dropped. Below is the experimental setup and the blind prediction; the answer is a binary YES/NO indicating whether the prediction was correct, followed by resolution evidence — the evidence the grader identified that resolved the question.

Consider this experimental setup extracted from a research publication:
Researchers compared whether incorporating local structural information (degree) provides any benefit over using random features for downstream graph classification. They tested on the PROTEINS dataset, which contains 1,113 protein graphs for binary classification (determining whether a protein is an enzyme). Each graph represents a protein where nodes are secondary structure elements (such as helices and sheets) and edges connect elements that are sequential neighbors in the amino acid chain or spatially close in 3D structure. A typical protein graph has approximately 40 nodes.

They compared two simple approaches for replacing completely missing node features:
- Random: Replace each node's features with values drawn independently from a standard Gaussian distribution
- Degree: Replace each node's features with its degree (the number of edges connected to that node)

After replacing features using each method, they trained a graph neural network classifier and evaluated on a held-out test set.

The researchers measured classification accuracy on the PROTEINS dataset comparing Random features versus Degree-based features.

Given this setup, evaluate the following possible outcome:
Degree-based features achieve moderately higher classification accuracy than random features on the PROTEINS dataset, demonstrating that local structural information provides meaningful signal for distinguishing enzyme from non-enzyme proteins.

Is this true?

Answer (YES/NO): NO